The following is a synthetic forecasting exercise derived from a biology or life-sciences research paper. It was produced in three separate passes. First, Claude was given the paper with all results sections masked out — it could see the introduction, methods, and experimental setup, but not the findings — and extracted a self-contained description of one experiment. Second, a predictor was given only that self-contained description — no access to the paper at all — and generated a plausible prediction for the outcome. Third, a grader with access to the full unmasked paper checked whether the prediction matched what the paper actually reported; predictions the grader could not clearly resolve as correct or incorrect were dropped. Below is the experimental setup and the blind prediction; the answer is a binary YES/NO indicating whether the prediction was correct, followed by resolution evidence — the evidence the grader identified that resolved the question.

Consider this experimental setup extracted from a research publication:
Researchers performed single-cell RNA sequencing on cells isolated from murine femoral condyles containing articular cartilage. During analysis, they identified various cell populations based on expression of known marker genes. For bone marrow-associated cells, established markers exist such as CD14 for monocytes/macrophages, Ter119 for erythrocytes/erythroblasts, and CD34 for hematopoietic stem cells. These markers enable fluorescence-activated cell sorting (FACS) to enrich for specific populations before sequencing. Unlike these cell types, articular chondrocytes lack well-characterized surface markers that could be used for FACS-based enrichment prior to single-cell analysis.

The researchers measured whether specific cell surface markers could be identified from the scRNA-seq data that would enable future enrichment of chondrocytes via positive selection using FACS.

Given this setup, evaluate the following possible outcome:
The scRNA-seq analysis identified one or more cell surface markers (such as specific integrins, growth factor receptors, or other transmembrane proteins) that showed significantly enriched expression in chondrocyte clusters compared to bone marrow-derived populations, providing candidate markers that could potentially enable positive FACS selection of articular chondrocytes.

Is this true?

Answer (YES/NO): NO